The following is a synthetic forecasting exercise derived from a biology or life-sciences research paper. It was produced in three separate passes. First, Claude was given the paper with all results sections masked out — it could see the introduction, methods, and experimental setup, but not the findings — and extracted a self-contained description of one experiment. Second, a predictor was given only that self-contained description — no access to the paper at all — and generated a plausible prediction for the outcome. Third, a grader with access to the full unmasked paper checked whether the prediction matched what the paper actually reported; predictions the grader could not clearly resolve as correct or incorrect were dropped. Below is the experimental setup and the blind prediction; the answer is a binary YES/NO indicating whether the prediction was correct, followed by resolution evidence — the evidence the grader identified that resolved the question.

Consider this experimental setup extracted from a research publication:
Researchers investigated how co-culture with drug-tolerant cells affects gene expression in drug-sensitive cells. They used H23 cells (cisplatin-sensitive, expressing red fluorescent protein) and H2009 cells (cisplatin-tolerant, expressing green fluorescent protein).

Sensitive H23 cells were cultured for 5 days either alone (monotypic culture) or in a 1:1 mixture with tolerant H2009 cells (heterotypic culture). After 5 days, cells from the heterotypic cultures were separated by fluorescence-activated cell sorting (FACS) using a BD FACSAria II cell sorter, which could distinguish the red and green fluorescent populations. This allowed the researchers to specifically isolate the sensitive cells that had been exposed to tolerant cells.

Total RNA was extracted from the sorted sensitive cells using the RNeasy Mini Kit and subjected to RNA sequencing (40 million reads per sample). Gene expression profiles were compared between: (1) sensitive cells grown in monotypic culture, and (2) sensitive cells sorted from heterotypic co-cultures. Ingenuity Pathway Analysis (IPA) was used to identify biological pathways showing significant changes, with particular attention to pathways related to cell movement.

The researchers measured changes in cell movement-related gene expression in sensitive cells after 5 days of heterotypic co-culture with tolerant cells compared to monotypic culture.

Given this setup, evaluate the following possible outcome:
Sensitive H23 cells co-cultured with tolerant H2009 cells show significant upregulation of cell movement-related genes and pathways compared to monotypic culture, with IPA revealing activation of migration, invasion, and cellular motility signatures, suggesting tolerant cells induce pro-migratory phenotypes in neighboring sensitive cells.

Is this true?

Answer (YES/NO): YES